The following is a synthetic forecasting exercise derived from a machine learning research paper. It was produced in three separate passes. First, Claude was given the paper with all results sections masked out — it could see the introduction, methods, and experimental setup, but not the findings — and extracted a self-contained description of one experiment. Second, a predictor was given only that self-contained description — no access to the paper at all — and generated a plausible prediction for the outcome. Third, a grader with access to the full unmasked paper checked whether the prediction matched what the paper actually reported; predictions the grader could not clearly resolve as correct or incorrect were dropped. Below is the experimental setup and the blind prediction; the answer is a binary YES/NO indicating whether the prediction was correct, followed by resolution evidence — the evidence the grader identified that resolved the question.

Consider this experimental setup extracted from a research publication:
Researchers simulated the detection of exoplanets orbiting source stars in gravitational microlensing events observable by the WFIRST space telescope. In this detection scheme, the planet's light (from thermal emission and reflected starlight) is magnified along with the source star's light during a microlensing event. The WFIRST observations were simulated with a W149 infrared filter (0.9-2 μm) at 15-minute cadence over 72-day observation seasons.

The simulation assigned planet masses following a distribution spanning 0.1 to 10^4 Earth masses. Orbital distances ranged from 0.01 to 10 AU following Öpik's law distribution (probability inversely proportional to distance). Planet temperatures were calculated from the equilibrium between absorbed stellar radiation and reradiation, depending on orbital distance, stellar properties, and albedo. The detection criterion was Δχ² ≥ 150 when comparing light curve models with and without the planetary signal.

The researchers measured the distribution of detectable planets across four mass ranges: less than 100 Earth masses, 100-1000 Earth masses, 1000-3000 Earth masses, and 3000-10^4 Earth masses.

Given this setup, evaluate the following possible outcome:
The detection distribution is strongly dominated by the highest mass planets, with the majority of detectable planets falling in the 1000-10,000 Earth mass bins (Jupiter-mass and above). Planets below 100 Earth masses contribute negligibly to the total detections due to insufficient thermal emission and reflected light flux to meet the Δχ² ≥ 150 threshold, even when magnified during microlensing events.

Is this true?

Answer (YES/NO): YES